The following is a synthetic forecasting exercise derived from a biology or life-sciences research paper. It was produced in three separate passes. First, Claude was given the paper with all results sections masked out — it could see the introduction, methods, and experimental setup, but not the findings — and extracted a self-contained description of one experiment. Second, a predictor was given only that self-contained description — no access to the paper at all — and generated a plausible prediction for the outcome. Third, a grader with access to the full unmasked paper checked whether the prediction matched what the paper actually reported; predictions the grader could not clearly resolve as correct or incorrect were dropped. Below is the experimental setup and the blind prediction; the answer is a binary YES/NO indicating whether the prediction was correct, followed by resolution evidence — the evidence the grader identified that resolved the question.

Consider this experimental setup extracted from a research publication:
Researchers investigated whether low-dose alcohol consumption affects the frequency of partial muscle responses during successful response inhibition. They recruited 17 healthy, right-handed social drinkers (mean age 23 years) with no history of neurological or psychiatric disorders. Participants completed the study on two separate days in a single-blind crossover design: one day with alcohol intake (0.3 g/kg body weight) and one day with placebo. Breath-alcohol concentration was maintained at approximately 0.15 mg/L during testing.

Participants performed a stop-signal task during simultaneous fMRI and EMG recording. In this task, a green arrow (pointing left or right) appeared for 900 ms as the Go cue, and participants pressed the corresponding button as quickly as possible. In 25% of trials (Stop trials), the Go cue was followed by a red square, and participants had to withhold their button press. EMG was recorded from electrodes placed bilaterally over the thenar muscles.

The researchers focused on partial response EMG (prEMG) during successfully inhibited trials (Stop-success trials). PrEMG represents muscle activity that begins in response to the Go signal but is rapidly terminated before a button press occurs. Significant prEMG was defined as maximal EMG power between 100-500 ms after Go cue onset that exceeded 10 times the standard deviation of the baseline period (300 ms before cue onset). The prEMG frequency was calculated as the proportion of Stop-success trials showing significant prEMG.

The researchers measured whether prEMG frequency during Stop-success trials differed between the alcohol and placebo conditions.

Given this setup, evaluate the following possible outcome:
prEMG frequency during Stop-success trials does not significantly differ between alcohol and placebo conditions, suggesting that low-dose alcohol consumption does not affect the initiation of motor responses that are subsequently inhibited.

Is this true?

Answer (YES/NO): NO